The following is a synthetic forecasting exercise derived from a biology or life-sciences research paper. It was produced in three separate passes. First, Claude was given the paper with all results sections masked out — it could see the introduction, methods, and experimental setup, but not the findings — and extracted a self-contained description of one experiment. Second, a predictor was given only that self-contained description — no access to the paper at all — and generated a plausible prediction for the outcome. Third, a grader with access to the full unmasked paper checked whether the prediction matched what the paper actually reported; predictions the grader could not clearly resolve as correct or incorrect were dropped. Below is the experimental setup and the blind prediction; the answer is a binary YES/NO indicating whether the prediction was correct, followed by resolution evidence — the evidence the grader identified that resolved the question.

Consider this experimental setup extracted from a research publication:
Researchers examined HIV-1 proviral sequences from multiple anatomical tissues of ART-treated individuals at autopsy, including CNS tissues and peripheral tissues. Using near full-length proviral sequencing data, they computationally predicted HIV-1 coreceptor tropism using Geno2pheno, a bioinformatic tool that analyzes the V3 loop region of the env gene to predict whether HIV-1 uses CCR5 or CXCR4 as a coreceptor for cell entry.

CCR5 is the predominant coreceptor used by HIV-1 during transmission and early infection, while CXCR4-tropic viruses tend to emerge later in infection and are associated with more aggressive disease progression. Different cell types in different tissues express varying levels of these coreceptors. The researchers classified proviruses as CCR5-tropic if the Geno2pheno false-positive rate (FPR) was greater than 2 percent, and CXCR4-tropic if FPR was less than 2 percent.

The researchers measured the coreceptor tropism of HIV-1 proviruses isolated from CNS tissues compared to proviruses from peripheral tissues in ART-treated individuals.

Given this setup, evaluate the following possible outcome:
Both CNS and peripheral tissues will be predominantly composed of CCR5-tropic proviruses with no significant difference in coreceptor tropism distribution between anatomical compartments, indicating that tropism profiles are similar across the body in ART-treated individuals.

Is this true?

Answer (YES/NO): NO